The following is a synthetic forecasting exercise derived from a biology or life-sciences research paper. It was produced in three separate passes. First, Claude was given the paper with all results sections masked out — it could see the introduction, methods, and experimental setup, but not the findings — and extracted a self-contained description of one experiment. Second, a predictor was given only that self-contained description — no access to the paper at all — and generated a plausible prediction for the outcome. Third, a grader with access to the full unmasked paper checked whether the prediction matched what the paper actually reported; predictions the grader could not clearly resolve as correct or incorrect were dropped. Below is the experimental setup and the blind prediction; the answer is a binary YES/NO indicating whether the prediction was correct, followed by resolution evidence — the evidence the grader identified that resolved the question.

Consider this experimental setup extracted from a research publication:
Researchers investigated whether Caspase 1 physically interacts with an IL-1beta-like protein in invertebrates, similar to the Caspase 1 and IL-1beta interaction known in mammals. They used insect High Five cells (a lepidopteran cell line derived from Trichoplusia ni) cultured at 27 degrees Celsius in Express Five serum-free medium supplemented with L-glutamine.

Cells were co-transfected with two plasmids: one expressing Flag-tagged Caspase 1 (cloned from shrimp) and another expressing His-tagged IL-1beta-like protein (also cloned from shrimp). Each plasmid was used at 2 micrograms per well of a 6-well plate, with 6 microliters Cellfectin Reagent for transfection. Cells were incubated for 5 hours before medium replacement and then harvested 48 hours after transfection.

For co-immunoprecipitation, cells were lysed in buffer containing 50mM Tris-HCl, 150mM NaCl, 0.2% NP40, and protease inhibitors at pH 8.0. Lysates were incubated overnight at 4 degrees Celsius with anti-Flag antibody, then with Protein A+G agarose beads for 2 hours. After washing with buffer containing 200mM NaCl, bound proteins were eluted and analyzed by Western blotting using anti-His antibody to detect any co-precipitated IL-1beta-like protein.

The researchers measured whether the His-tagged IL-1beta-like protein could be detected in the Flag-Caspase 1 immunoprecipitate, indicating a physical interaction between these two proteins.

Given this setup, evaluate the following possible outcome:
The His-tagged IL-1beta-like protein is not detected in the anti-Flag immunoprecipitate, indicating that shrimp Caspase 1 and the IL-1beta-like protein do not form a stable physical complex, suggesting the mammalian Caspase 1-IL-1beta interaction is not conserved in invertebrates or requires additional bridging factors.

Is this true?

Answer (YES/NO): NO